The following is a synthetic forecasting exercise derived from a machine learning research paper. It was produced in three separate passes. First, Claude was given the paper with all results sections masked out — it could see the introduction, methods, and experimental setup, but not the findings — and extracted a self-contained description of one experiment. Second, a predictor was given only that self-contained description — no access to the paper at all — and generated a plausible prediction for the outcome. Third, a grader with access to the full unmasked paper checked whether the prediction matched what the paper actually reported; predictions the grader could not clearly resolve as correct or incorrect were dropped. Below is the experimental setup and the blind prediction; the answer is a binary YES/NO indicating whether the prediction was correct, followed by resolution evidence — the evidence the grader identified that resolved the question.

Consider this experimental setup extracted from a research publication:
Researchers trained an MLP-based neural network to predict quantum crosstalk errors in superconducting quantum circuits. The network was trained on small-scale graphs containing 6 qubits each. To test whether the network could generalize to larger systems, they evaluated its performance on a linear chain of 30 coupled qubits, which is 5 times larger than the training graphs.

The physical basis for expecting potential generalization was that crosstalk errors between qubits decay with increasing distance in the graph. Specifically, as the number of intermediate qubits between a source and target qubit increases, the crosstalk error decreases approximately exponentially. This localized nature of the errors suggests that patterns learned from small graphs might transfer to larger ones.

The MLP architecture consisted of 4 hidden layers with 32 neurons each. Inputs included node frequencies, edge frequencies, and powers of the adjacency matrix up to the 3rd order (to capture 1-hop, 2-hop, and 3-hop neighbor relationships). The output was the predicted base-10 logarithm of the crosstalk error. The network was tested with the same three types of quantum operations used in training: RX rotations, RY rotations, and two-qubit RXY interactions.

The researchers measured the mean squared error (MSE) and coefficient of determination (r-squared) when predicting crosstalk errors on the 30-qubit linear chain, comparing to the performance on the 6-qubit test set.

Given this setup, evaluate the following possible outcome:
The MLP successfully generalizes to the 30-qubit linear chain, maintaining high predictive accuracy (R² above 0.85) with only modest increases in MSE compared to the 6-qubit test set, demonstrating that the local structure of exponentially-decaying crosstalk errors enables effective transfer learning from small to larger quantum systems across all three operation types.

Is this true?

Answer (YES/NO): NO